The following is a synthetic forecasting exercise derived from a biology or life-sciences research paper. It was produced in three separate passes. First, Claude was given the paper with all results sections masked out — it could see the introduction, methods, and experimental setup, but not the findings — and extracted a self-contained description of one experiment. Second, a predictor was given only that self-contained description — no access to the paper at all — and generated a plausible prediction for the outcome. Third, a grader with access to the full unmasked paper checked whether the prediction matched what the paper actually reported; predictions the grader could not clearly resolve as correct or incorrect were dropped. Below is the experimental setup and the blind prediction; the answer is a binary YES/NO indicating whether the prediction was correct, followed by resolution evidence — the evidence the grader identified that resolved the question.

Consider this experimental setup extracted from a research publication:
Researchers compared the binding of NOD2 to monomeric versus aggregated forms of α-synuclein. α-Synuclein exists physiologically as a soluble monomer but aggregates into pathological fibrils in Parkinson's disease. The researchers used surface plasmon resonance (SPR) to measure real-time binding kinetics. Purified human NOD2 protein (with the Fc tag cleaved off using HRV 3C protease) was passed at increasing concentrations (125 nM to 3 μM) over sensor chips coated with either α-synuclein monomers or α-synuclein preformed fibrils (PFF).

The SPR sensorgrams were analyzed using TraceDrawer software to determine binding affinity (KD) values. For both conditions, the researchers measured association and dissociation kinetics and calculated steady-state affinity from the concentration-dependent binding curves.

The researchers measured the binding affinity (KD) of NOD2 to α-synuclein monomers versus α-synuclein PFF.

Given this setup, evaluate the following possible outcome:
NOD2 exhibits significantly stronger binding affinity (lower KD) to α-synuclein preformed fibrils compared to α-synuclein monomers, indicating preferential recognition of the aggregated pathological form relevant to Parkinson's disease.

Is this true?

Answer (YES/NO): NO